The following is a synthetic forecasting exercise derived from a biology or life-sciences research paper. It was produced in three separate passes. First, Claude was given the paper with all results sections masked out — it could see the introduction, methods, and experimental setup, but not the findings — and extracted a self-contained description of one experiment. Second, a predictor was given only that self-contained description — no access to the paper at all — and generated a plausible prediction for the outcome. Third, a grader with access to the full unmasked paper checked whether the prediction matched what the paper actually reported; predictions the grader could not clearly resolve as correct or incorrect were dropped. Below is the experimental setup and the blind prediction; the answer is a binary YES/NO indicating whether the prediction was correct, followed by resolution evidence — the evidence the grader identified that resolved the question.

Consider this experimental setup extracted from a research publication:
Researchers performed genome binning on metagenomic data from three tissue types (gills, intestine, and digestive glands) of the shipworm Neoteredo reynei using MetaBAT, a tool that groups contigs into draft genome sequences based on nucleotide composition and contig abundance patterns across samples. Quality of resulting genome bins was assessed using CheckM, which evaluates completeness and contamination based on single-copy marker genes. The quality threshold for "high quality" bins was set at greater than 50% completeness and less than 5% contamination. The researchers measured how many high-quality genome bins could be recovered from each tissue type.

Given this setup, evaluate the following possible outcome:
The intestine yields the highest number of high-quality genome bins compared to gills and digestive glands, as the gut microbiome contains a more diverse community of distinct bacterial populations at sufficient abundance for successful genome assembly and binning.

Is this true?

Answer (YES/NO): NO